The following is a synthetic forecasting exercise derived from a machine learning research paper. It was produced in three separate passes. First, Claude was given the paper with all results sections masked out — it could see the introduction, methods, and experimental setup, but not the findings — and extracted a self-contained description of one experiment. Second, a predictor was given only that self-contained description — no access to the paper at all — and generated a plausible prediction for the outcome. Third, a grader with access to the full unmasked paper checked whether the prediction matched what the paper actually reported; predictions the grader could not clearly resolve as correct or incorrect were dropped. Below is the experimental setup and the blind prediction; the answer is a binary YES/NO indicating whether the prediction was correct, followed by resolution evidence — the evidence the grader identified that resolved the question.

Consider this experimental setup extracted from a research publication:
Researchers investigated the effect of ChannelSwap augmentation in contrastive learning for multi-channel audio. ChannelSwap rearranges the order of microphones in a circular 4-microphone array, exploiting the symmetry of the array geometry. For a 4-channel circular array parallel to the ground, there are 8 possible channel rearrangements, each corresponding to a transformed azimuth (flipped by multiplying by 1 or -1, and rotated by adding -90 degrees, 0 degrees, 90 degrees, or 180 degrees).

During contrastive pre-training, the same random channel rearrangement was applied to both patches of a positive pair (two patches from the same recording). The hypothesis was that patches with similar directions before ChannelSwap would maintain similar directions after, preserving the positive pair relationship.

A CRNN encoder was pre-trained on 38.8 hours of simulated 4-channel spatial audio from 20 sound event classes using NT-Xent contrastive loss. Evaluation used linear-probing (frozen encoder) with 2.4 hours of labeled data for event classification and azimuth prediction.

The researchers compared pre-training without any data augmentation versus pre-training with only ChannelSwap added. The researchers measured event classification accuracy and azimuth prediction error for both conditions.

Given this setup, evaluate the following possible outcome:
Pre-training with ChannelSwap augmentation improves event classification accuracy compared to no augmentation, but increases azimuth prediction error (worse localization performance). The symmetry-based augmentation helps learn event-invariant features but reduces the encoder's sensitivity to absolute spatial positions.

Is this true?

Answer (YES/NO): NO